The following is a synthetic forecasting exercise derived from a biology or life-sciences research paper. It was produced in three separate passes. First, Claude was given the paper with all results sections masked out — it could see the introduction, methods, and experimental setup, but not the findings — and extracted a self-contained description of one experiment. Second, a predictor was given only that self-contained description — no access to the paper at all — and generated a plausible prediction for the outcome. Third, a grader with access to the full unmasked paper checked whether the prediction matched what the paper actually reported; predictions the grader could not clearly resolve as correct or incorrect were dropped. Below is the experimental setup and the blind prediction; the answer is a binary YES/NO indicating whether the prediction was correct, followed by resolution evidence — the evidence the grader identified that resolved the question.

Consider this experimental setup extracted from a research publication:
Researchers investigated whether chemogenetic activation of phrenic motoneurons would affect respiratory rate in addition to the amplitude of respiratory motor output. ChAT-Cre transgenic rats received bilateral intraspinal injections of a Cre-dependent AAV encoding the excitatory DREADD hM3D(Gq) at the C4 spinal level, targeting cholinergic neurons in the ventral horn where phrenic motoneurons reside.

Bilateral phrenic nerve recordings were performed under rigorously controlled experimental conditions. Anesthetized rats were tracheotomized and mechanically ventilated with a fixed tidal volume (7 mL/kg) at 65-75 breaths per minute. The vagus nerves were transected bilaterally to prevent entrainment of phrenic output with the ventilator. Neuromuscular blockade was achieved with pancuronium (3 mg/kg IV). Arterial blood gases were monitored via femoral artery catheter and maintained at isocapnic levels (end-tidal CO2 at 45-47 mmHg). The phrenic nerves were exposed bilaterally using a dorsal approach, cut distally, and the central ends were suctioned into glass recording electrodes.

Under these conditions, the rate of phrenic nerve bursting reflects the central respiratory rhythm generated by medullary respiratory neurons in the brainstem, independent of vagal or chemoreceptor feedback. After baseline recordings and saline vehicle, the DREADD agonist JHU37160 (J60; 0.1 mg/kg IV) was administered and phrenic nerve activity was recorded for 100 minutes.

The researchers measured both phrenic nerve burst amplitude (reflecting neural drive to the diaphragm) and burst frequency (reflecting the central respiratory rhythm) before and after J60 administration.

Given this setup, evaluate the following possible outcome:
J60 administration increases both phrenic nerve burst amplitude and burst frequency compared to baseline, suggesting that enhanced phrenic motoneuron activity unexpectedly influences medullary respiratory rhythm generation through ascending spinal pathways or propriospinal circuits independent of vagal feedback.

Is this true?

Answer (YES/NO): NO